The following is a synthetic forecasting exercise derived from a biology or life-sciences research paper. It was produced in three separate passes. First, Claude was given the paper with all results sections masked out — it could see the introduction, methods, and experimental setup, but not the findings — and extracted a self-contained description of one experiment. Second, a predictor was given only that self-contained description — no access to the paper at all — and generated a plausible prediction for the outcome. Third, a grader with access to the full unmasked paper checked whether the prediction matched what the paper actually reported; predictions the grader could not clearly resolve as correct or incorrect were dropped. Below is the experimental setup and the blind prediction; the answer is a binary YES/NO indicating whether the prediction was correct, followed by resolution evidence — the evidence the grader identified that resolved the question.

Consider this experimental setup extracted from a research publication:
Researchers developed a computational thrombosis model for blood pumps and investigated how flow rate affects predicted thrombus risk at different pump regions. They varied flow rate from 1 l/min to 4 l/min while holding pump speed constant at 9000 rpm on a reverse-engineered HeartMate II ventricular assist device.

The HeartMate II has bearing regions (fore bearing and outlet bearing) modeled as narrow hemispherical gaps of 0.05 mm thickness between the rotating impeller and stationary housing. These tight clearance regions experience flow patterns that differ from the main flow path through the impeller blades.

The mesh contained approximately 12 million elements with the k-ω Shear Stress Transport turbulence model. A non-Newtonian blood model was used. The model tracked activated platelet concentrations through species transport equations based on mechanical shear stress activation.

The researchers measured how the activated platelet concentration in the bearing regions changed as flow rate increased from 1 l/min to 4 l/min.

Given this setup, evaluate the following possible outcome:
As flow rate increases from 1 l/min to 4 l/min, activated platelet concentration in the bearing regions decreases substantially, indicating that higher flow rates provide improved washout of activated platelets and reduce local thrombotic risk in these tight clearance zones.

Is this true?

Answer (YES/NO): YES